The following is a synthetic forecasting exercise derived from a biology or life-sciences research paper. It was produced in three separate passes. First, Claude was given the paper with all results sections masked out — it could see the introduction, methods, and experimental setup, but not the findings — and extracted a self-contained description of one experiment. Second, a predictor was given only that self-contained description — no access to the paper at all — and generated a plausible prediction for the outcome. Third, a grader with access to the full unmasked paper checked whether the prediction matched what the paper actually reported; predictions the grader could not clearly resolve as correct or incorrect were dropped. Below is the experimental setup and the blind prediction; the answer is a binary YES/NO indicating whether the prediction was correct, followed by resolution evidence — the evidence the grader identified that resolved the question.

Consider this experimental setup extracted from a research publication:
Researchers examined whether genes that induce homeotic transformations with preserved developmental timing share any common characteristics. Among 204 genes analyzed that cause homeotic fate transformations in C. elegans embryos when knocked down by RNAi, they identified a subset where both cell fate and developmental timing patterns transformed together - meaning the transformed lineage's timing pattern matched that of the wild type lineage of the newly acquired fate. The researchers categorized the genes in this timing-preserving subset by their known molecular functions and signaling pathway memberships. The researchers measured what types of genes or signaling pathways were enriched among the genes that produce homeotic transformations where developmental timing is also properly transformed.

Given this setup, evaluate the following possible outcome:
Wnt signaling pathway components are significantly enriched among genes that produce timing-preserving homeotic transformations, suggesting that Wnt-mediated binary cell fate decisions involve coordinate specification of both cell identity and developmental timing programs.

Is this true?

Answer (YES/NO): YES